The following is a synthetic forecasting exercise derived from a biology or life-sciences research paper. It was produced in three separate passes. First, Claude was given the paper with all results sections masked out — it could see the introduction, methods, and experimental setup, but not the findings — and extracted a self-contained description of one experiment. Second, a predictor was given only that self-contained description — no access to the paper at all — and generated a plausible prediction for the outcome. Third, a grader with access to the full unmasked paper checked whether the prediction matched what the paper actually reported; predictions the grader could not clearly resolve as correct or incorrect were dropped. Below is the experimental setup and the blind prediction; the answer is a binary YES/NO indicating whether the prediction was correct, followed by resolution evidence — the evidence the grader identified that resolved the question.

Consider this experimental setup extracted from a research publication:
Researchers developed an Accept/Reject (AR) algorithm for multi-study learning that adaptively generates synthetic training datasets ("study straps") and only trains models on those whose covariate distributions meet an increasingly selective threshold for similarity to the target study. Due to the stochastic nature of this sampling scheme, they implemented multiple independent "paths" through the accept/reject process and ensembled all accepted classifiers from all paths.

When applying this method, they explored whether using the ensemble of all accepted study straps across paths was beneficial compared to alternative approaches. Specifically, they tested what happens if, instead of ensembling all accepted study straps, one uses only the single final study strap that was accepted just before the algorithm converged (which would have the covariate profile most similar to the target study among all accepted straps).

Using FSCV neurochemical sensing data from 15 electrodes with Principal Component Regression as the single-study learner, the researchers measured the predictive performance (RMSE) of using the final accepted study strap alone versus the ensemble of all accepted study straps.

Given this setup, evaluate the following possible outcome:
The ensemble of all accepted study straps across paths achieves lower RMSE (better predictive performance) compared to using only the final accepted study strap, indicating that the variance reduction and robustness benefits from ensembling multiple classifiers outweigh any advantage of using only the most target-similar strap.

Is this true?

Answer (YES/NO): YES